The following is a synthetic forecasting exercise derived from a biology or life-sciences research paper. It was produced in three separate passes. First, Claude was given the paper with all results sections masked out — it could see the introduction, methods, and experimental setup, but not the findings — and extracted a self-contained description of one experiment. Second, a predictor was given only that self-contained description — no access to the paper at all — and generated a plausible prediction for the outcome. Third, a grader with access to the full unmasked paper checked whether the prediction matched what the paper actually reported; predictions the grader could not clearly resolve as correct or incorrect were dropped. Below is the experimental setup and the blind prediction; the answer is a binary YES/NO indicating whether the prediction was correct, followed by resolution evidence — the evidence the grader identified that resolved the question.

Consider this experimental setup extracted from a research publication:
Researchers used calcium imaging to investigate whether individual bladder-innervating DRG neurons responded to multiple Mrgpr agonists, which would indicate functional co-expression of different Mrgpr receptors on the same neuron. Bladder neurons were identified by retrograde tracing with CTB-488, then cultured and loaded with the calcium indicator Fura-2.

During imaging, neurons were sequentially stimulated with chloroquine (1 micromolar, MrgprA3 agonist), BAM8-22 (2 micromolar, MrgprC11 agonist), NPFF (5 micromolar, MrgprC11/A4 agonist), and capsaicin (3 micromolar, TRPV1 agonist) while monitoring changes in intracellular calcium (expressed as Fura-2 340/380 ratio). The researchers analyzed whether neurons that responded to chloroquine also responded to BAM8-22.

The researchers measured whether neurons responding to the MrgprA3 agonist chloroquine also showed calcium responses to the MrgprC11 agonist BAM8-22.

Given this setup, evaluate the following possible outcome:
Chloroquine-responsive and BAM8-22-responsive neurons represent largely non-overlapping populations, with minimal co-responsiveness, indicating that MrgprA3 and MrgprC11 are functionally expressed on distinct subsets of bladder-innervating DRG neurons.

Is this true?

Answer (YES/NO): NO